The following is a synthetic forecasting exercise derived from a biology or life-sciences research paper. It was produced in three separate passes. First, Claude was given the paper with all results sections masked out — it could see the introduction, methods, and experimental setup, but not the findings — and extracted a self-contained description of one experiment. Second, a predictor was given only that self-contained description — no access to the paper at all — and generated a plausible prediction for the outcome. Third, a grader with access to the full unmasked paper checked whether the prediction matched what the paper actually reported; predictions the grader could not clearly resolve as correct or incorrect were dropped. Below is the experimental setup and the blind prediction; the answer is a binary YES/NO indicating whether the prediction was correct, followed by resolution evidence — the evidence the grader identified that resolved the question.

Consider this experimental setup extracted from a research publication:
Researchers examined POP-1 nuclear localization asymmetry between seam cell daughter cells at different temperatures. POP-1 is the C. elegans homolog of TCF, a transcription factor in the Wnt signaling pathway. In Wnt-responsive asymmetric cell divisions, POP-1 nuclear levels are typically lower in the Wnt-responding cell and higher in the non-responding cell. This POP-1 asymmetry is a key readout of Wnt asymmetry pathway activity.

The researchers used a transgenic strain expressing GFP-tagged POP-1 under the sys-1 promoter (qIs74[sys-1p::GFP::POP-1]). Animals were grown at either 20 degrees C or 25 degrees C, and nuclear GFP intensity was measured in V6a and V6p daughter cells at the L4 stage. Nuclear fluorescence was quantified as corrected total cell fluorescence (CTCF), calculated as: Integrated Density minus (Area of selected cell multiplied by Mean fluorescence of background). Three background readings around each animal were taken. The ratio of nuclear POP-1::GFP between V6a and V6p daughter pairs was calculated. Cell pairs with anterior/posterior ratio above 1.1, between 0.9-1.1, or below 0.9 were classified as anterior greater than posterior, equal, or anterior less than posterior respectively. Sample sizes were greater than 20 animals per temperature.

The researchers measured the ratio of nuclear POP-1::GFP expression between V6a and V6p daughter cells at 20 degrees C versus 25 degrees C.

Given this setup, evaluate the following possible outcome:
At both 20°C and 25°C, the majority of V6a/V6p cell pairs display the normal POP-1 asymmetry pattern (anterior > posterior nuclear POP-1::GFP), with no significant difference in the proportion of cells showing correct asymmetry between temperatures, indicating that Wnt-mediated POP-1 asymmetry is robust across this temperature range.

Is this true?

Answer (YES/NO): NO